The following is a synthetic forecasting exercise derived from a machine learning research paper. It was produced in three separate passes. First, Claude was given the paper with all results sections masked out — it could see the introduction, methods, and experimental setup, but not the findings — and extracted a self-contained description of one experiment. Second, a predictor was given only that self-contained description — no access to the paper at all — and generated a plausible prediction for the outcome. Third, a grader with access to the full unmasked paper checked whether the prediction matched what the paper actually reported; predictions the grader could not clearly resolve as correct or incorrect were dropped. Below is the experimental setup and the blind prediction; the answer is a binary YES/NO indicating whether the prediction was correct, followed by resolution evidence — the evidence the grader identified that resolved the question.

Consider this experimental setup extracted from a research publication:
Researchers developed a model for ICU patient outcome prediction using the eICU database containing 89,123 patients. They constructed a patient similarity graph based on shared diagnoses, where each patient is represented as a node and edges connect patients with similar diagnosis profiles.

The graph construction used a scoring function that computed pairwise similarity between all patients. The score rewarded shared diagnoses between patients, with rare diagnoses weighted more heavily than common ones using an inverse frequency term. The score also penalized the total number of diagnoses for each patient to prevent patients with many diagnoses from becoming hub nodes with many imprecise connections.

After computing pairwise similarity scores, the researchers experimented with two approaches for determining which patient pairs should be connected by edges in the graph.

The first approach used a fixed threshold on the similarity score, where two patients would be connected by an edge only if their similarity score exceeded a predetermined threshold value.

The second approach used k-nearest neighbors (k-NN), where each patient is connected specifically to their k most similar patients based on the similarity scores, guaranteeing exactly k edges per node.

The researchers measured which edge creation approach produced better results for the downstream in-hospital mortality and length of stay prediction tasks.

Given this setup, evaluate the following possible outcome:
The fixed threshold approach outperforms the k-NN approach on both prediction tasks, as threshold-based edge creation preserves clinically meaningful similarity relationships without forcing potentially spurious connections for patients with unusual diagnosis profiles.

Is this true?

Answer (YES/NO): NO